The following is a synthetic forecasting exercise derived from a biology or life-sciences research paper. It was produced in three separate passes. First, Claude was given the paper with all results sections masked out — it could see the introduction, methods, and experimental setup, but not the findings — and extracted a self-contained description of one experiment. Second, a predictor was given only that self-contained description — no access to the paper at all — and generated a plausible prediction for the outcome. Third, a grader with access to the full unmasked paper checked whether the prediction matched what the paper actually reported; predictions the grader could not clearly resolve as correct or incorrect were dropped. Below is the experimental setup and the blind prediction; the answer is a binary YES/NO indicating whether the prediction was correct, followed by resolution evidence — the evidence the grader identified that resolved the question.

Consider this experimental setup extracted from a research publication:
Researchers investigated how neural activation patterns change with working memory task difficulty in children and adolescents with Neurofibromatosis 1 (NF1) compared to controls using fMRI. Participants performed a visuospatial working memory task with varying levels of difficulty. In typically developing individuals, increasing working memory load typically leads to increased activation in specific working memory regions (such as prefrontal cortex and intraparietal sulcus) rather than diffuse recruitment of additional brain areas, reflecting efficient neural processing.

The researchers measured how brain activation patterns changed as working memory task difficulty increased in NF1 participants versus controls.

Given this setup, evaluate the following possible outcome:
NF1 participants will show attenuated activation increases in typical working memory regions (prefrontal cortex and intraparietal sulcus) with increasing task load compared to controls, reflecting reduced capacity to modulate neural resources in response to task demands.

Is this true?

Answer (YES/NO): NO